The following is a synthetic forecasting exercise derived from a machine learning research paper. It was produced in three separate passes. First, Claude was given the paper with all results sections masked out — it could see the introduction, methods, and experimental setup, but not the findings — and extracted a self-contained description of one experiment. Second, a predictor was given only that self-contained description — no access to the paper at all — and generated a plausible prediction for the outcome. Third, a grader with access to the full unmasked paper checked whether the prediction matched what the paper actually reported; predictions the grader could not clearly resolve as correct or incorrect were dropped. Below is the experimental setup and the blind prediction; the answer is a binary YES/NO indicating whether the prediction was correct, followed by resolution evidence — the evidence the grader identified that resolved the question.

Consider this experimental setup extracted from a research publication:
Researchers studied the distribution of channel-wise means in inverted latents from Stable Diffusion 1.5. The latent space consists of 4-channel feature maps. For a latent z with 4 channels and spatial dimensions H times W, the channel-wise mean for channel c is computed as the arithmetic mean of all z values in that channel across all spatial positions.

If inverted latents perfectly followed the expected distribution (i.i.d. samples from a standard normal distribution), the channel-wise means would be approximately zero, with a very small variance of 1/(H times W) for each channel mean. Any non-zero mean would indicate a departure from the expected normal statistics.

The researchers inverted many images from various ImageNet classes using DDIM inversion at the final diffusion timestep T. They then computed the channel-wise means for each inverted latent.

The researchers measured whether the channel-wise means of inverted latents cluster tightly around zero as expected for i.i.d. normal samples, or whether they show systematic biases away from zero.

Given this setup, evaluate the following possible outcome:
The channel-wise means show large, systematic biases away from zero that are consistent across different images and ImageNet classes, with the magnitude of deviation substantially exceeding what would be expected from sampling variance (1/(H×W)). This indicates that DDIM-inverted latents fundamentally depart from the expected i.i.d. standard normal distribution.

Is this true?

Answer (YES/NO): NO